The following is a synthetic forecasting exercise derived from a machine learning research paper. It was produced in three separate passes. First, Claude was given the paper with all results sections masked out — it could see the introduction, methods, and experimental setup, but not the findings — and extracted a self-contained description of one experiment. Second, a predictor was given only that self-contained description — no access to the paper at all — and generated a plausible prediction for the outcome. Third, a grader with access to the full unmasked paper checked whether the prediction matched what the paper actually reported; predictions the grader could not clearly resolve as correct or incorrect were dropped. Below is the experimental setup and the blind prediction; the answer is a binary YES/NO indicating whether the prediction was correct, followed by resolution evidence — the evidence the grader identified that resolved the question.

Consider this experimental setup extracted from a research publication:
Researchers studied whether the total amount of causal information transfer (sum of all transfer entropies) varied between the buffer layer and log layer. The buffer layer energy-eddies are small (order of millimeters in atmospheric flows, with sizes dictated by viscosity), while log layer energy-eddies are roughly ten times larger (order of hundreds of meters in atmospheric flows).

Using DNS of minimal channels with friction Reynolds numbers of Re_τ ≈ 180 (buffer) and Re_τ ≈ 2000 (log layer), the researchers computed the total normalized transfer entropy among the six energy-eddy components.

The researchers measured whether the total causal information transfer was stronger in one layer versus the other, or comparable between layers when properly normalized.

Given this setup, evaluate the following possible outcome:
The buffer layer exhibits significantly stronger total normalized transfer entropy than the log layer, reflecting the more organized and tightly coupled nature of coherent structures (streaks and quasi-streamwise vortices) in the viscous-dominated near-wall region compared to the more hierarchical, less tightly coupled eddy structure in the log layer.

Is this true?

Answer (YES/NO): NO